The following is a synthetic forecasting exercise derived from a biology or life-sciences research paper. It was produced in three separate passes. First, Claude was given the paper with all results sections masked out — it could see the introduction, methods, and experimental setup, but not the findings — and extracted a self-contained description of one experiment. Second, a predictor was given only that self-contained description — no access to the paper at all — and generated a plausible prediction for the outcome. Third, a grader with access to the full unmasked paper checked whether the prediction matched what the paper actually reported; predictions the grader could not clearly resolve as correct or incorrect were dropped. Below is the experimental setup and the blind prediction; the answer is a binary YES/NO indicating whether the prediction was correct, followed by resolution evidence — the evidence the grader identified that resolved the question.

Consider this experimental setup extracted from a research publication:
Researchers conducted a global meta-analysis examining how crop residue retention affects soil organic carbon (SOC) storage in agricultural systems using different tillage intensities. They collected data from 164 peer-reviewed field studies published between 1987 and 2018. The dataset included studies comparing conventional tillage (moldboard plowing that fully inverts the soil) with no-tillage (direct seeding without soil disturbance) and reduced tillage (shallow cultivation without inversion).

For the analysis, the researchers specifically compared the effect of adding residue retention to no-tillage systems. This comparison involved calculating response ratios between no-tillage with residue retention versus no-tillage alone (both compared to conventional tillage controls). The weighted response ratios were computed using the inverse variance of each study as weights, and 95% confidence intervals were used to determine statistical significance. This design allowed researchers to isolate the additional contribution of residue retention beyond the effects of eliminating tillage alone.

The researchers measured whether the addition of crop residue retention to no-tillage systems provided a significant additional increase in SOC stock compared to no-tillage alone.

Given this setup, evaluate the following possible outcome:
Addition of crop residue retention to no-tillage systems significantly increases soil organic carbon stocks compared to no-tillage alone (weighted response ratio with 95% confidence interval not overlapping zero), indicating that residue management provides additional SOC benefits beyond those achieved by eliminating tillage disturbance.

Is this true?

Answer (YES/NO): YES